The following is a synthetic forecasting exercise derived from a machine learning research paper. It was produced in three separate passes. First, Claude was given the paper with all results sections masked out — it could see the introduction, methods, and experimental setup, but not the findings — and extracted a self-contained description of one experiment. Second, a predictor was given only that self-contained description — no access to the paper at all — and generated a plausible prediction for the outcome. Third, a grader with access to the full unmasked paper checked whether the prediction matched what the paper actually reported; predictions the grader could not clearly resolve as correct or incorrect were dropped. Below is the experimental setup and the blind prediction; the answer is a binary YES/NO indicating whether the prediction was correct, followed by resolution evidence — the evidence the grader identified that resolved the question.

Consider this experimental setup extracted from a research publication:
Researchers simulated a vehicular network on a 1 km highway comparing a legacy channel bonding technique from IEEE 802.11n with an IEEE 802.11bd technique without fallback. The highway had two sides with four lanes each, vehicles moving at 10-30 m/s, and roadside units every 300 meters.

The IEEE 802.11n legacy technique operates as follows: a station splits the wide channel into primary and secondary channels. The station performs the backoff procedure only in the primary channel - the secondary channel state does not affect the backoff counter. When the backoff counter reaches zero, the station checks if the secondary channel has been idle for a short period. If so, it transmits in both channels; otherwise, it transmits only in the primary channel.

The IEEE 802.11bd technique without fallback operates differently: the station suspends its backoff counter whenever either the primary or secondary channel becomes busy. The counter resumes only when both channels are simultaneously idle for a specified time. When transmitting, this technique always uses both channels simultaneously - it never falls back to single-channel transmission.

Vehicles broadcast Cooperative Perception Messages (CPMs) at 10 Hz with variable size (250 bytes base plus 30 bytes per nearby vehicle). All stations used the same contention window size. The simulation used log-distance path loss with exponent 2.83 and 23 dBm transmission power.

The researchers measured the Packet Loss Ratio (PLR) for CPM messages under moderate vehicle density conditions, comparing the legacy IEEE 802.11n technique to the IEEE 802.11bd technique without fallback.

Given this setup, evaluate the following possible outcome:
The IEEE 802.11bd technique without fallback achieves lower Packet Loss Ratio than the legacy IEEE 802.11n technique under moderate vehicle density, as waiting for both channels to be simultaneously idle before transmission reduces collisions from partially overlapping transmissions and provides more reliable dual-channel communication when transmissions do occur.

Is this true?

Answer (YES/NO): NO